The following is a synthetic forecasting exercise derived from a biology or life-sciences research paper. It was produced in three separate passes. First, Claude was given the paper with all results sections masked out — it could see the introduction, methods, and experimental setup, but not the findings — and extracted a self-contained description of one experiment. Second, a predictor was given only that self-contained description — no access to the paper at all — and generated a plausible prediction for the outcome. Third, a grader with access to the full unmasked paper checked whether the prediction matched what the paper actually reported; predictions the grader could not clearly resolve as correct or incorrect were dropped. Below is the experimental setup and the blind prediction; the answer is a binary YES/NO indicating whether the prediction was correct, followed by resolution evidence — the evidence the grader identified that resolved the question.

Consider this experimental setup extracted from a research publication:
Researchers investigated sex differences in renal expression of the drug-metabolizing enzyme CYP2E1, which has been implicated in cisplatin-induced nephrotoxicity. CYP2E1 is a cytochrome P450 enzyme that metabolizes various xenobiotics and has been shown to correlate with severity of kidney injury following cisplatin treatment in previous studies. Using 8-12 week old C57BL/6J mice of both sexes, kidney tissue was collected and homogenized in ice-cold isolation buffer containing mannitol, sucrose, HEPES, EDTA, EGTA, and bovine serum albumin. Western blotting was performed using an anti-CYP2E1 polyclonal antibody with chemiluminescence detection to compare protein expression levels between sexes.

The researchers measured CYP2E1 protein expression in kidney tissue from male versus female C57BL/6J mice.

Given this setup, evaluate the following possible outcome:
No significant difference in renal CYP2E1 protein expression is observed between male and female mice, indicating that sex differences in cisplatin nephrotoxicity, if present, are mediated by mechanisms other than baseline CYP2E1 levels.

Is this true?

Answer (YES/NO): NO